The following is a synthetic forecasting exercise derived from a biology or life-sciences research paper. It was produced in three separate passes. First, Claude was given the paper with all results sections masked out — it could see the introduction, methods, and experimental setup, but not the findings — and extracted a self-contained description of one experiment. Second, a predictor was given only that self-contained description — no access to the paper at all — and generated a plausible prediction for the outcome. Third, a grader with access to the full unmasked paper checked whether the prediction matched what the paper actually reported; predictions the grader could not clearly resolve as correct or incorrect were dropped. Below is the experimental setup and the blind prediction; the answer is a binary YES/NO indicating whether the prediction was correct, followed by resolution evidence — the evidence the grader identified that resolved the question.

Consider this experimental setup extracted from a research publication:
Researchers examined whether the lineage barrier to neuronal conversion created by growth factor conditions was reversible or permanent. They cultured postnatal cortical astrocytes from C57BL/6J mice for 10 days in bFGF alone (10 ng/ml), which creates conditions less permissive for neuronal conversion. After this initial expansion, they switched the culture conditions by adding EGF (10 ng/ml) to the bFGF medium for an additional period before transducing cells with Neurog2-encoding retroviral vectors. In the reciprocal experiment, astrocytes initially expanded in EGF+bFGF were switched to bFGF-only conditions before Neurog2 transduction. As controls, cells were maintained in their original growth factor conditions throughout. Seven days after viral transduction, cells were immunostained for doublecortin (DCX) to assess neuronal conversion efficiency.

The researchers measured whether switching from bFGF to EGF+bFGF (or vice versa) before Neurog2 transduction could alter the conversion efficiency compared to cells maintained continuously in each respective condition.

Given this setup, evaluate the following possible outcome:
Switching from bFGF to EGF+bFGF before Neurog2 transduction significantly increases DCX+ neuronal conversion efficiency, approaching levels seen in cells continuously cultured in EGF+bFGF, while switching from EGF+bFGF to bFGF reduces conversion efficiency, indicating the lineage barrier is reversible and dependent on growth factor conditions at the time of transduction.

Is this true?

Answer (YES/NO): YES